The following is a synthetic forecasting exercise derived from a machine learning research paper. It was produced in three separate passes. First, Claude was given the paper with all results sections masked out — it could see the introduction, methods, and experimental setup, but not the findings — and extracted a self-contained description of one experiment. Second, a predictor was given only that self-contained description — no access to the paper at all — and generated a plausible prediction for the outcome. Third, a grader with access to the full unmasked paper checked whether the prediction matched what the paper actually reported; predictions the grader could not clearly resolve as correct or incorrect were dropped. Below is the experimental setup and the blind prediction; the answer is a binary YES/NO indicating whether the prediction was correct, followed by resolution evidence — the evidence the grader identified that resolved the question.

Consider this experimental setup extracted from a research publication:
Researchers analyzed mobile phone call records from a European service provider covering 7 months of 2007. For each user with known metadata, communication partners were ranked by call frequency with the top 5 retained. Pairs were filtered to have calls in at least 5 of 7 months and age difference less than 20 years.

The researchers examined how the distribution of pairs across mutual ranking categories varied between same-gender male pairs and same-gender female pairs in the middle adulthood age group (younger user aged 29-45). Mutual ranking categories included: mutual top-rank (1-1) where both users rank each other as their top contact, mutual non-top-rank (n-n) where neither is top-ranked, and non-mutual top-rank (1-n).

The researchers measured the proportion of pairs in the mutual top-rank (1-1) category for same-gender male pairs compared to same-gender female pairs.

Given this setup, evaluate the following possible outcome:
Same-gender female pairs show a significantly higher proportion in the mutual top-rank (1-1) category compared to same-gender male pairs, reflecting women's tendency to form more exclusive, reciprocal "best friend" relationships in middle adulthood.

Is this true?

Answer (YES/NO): NO